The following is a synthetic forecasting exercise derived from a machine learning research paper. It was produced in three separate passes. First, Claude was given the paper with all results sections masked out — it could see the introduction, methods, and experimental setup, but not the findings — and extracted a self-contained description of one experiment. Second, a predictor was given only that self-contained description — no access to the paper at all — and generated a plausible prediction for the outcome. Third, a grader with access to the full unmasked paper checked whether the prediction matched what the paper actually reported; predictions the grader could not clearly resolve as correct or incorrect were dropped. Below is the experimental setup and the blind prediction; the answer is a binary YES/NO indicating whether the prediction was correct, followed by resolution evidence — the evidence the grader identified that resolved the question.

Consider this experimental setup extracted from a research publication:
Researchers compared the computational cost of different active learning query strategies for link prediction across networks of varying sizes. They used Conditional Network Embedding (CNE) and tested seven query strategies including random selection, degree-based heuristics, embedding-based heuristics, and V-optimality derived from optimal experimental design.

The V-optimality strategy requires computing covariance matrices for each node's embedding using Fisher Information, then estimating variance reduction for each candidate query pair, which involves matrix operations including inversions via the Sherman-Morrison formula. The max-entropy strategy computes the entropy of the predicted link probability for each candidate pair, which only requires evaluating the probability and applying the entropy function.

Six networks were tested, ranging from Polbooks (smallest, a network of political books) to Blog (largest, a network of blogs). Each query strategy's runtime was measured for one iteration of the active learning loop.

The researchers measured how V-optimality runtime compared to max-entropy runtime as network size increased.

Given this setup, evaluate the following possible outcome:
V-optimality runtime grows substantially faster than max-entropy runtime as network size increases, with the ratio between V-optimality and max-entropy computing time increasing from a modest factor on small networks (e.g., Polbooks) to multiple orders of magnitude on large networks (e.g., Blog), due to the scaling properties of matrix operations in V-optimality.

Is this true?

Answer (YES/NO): NO